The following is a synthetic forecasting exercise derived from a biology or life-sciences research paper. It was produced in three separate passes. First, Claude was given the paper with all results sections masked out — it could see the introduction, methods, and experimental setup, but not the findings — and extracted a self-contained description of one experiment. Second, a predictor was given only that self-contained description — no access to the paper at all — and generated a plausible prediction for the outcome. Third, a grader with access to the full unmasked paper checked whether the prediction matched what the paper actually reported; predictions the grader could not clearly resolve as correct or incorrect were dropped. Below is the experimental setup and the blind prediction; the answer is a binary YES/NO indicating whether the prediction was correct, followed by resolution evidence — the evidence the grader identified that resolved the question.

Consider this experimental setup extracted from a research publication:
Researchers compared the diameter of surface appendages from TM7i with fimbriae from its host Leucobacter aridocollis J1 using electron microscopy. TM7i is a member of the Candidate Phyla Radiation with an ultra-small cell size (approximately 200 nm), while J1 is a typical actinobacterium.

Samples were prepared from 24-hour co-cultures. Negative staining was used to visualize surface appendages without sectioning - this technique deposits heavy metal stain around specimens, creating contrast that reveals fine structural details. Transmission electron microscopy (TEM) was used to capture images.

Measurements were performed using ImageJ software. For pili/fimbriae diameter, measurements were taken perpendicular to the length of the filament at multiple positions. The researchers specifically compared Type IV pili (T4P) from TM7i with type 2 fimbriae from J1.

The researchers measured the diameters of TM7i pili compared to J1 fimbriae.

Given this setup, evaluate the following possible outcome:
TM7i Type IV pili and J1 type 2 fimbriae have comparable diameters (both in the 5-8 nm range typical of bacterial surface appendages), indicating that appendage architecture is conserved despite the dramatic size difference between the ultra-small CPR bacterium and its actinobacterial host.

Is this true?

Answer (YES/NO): NO